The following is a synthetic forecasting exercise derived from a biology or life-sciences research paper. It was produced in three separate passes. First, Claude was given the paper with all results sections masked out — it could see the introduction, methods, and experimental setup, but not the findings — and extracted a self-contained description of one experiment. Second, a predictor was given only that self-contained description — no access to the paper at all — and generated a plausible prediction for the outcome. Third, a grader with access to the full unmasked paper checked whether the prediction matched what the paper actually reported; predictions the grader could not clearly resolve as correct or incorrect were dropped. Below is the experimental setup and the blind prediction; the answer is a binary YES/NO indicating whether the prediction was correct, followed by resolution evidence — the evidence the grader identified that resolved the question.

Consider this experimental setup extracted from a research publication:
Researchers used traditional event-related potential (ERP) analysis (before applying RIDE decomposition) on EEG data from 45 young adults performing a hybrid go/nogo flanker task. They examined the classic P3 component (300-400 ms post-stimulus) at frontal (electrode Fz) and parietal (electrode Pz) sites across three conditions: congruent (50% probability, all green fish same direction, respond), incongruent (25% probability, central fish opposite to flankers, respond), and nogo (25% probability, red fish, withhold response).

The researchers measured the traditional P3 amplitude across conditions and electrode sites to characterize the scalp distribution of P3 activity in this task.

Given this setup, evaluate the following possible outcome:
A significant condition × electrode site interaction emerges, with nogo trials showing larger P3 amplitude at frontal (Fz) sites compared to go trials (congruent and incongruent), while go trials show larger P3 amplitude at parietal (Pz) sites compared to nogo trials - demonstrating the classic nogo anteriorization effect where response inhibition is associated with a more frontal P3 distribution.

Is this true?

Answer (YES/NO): YES